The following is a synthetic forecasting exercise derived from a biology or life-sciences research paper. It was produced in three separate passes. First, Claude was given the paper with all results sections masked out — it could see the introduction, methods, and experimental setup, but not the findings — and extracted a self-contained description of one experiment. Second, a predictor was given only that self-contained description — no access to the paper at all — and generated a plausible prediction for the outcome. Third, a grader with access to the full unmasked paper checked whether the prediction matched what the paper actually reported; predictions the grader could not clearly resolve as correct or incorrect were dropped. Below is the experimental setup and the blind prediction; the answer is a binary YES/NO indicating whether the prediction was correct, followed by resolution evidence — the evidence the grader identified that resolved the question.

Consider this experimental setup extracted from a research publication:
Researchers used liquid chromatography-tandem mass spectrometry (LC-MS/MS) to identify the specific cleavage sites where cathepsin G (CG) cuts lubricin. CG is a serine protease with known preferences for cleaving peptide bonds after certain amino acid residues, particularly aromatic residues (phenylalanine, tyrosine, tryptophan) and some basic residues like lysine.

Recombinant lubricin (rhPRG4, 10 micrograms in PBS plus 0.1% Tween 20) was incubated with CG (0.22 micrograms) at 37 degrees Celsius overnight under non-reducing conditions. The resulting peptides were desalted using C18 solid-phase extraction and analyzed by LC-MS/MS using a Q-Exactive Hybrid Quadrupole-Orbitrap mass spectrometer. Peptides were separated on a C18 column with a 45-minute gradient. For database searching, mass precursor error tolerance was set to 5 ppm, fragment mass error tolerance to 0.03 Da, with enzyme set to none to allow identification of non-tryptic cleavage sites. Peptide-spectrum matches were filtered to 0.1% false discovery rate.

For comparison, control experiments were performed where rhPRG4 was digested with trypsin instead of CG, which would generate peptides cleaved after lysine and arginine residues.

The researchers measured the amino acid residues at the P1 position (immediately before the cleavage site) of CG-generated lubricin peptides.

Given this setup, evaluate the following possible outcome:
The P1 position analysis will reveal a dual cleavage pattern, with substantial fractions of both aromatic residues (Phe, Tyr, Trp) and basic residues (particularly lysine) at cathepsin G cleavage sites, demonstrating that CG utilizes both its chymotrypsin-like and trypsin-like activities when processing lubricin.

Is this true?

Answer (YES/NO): NO